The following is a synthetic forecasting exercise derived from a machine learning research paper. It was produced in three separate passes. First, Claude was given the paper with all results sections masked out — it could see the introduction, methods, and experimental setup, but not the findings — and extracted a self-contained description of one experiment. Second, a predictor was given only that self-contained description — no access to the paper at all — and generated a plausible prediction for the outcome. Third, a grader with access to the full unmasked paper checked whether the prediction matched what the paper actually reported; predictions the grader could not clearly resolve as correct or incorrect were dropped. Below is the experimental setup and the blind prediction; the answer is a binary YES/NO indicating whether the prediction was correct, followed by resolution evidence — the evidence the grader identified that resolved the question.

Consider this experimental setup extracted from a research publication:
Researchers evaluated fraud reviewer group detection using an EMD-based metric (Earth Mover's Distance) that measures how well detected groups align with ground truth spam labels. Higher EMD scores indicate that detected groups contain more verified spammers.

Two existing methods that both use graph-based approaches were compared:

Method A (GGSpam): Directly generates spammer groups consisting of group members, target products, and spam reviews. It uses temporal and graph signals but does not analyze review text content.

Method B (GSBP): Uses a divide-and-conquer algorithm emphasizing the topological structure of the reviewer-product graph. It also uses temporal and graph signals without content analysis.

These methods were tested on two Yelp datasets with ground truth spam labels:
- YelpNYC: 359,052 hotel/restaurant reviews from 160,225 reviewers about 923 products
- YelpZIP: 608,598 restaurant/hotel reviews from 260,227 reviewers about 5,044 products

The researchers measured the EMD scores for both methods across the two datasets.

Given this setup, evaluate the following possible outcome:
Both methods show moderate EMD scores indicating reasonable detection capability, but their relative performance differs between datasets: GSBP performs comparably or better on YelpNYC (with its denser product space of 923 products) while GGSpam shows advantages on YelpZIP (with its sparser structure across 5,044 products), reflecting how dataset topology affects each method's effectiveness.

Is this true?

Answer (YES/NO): NO